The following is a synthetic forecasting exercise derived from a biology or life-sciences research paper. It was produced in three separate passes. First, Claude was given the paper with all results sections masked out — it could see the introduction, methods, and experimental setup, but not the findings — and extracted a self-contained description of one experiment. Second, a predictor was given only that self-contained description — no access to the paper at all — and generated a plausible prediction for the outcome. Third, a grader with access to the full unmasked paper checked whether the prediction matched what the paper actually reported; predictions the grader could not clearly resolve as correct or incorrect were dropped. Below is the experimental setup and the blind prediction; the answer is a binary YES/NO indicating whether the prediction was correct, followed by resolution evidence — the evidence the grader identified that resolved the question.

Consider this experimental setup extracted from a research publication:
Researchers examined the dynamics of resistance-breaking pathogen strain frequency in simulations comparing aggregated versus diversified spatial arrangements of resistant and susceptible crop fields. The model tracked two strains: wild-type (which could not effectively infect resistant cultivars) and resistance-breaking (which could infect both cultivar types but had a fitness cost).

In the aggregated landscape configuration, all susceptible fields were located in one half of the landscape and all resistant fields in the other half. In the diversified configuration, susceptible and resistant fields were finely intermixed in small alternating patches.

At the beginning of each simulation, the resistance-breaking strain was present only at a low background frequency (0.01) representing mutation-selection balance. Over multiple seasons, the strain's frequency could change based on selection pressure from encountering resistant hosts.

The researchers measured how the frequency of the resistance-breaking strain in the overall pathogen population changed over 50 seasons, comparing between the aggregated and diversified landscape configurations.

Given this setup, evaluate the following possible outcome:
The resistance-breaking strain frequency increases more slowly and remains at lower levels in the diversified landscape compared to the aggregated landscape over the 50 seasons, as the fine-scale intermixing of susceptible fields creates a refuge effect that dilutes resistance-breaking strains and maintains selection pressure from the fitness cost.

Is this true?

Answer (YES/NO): YES